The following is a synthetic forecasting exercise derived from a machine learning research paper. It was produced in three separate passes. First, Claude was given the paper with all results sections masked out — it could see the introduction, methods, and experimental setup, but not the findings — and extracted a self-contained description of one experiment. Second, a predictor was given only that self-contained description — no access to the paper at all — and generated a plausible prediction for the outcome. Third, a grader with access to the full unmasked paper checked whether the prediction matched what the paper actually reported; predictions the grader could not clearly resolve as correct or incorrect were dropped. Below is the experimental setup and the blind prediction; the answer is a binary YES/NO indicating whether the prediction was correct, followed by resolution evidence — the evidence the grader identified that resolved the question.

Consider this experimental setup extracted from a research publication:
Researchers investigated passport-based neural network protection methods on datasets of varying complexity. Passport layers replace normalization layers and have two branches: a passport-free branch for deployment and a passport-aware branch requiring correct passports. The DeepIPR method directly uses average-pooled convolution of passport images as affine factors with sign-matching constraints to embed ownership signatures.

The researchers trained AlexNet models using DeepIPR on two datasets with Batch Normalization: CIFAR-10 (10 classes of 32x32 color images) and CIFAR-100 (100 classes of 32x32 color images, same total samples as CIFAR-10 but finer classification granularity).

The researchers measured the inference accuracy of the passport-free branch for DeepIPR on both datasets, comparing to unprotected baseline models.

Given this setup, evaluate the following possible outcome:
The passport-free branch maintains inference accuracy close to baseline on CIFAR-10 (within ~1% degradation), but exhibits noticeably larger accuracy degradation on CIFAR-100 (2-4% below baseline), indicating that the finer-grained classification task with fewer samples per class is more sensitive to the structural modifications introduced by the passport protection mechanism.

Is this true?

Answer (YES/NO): NO